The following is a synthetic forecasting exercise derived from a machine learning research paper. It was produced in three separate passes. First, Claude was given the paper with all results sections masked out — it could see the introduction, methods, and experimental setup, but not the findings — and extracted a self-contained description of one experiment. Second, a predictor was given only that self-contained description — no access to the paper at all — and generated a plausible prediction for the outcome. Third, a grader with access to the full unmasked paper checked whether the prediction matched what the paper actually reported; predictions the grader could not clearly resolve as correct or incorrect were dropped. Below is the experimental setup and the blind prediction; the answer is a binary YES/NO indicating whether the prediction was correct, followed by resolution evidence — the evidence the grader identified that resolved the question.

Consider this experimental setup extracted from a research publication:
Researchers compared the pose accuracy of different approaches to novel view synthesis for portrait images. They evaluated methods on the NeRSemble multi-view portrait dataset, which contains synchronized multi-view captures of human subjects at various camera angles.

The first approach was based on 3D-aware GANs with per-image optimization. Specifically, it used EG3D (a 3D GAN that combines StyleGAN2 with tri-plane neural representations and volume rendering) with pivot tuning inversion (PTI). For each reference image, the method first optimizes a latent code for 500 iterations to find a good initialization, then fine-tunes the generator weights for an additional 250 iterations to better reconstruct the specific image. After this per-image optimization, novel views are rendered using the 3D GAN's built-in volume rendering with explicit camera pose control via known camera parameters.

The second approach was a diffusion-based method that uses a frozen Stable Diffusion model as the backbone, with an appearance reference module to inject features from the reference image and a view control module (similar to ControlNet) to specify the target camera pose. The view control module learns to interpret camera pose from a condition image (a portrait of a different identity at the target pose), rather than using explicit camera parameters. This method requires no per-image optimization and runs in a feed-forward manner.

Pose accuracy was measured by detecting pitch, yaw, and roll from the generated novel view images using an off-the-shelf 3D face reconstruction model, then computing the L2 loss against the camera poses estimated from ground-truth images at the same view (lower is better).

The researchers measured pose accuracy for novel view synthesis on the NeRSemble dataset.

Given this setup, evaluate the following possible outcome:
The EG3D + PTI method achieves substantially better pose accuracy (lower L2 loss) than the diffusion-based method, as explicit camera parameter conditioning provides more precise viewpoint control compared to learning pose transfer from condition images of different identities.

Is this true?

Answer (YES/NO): YES